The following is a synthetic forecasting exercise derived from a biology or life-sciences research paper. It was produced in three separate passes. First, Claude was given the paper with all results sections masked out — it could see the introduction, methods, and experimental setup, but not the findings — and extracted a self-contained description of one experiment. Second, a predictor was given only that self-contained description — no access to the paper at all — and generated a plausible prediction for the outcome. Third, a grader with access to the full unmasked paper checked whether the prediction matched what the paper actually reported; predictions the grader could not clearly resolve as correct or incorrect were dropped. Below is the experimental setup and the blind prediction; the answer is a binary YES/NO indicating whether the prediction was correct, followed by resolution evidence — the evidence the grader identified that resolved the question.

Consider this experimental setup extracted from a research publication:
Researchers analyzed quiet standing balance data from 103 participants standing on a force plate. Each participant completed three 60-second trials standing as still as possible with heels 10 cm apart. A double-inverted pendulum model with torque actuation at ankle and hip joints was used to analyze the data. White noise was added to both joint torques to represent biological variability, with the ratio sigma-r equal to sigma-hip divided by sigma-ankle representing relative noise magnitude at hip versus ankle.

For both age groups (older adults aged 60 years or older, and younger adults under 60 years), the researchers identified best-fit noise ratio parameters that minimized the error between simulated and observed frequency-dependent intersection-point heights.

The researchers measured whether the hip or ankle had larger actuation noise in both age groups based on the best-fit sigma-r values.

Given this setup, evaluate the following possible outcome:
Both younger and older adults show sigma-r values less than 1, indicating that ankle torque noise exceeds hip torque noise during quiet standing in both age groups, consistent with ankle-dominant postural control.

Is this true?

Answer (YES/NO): NO